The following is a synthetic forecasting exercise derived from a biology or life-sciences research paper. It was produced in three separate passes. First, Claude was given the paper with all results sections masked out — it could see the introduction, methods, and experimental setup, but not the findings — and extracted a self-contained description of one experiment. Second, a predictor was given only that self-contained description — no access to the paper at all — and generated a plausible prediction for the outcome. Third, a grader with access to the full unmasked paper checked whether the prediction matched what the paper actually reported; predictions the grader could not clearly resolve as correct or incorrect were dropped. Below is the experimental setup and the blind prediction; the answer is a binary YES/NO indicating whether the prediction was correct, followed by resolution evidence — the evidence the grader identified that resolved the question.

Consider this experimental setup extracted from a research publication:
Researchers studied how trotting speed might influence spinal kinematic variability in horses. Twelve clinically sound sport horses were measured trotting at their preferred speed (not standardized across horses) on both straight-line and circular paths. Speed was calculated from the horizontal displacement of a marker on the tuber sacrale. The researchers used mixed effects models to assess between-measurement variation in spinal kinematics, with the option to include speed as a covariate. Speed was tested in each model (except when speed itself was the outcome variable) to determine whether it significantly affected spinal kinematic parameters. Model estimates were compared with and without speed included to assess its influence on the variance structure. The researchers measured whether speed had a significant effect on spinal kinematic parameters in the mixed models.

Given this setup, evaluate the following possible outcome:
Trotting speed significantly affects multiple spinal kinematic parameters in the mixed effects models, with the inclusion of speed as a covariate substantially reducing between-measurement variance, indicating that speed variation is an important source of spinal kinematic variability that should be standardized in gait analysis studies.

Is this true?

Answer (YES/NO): NO